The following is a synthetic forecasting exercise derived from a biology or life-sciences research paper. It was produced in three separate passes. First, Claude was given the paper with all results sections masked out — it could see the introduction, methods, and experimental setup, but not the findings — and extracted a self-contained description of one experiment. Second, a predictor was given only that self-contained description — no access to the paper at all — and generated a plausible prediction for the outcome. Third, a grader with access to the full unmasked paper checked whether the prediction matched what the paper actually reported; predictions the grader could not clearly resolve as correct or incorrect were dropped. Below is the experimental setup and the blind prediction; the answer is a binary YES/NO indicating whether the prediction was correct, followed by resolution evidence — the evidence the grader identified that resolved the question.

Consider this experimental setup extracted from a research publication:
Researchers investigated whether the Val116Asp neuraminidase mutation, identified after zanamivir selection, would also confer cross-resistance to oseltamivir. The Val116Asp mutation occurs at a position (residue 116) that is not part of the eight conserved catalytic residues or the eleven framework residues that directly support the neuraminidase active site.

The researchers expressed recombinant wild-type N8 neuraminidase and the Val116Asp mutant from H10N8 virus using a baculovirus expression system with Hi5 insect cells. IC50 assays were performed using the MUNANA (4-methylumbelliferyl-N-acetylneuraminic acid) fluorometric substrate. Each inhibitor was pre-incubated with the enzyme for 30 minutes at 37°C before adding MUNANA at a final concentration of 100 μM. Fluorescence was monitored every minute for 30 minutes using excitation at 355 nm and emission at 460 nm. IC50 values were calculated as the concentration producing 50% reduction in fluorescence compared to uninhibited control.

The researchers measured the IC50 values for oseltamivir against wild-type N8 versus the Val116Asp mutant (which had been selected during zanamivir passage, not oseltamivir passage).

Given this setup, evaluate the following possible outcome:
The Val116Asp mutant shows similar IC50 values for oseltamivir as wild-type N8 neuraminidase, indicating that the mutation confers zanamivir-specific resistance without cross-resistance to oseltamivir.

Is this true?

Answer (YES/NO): NO